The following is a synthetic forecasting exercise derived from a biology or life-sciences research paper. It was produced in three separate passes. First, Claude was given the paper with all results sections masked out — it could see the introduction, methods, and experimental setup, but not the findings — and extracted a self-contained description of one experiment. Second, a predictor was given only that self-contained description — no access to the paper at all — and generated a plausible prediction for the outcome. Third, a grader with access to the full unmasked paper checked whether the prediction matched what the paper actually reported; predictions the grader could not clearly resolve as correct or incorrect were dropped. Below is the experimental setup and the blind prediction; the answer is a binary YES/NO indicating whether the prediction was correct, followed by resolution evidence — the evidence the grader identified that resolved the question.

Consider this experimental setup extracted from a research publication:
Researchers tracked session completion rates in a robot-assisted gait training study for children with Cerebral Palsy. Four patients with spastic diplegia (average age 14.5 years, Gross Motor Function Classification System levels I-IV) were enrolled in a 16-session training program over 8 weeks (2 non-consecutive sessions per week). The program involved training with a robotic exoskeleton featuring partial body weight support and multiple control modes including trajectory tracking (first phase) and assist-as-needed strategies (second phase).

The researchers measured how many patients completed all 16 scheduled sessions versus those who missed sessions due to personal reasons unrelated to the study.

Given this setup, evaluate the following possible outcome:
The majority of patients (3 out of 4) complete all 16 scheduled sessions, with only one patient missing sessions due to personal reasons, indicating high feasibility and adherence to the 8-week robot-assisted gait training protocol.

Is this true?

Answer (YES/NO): NO